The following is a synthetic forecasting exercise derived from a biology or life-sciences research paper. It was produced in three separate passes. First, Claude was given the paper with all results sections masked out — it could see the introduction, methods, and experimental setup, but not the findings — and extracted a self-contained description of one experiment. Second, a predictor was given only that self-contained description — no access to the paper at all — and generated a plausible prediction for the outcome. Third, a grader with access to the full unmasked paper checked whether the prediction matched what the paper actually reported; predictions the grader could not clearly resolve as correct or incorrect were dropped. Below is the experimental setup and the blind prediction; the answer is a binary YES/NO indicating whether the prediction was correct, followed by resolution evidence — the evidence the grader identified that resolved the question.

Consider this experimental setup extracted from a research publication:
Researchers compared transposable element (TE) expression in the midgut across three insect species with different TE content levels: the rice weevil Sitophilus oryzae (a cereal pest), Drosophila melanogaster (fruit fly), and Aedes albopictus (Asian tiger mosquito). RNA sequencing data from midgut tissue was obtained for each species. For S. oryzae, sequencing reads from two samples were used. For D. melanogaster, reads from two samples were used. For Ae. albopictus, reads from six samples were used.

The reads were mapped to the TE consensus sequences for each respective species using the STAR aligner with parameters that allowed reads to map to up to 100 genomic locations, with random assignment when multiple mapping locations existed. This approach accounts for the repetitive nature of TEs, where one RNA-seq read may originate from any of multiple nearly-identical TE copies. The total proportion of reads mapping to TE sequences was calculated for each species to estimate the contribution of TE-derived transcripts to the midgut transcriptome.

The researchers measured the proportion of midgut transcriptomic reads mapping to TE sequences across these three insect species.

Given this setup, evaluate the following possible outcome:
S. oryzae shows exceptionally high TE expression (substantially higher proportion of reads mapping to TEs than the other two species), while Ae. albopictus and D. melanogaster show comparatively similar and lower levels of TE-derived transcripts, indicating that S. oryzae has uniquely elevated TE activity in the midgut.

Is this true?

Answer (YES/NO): NO